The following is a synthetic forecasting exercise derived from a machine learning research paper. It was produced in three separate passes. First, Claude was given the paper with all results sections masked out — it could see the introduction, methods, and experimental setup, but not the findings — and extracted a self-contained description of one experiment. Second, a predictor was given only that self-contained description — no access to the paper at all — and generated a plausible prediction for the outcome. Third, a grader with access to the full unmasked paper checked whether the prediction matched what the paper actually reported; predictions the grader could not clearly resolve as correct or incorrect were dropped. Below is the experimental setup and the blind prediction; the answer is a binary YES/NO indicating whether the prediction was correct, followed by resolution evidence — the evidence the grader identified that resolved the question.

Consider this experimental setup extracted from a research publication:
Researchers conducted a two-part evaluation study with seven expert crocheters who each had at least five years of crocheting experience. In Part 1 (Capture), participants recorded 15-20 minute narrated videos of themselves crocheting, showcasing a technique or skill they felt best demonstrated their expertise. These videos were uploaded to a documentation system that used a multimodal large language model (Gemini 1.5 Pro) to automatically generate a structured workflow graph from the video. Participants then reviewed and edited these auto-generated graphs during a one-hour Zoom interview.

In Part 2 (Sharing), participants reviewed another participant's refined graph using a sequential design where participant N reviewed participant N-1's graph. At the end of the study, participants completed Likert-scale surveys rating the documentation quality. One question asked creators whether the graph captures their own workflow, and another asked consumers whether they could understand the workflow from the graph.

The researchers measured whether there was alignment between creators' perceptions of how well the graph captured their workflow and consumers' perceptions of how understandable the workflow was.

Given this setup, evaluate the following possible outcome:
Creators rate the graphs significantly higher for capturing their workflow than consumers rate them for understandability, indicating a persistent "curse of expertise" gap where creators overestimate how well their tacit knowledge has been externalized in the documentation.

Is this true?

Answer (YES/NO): NO